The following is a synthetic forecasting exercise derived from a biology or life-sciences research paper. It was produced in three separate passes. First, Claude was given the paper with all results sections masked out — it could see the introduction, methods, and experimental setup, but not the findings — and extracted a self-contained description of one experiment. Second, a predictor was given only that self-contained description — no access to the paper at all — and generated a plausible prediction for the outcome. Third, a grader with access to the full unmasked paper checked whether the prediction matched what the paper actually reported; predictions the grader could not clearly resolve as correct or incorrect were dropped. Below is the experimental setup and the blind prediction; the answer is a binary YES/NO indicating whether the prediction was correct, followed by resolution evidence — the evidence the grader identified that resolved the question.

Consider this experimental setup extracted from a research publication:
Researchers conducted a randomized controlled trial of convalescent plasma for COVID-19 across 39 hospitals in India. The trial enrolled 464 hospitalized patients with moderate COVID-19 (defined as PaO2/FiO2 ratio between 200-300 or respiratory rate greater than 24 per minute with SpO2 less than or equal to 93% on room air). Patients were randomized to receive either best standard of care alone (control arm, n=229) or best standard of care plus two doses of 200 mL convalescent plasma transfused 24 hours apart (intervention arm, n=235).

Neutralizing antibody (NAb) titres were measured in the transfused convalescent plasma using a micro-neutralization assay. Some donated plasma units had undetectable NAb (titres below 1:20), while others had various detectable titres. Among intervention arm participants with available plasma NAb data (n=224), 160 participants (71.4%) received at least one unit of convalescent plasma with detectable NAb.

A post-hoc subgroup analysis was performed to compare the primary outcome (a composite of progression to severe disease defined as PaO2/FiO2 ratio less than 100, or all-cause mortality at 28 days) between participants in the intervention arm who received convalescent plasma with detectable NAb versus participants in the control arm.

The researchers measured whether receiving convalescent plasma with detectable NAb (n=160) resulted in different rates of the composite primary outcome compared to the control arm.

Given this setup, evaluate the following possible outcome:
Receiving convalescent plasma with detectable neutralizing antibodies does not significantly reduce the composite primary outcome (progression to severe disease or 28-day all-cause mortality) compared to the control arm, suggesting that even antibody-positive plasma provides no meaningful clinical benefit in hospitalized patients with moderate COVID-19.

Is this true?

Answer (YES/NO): YES